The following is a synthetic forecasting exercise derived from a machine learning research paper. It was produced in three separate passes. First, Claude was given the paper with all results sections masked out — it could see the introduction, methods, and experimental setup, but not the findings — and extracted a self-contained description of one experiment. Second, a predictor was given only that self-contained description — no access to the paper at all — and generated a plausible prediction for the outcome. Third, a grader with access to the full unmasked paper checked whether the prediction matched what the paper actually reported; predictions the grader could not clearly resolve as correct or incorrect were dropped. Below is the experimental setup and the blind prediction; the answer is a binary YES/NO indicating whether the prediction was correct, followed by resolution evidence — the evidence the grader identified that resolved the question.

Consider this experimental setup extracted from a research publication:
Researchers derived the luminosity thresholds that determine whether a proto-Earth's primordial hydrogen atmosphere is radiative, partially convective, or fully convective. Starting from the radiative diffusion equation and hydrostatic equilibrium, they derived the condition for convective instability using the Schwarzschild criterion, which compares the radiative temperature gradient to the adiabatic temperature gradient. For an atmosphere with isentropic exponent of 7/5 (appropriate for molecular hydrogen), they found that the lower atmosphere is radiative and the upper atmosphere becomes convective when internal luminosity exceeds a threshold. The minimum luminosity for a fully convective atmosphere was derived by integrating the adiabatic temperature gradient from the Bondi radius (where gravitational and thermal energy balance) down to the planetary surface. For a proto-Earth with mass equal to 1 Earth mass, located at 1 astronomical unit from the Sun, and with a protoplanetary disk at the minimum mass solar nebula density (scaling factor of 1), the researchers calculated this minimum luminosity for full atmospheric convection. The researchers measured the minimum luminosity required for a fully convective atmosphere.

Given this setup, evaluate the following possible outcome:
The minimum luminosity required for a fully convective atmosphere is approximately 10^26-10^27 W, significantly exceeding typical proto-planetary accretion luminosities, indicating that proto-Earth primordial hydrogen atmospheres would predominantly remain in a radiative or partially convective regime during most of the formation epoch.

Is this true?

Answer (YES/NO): NO